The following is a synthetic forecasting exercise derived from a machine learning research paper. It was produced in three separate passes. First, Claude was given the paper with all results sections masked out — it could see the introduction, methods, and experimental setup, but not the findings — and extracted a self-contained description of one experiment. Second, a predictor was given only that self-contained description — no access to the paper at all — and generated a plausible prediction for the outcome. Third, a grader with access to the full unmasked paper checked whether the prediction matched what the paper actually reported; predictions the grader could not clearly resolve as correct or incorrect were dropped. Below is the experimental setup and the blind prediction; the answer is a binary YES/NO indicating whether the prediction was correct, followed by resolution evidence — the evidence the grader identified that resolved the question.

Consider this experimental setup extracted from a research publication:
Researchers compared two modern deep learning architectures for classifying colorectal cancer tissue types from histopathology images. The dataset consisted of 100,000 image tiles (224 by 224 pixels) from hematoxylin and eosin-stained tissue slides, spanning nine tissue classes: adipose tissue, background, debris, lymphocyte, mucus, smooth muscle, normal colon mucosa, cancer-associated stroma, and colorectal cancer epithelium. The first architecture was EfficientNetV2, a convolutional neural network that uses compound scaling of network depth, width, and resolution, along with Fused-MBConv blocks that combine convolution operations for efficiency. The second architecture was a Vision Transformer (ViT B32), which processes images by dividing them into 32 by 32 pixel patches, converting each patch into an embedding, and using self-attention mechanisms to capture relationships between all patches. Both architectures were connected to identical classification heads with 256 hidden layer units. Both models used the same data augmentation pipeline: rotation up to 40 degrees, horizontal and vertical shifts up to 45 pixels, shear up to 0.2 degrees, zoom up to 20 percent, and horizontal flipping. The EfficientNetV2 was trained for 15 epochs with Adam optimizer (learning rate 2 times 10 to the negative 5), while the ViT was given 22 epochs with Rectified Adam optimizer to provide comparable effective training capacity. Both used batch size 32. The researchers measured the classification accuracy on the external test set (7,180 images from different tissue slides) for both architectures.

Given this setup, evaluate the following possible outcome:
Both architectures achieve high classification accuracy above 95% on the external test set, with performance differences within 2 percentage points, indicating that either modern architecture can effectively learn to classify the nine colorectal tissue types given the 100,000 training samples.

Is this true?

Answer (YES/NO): NO